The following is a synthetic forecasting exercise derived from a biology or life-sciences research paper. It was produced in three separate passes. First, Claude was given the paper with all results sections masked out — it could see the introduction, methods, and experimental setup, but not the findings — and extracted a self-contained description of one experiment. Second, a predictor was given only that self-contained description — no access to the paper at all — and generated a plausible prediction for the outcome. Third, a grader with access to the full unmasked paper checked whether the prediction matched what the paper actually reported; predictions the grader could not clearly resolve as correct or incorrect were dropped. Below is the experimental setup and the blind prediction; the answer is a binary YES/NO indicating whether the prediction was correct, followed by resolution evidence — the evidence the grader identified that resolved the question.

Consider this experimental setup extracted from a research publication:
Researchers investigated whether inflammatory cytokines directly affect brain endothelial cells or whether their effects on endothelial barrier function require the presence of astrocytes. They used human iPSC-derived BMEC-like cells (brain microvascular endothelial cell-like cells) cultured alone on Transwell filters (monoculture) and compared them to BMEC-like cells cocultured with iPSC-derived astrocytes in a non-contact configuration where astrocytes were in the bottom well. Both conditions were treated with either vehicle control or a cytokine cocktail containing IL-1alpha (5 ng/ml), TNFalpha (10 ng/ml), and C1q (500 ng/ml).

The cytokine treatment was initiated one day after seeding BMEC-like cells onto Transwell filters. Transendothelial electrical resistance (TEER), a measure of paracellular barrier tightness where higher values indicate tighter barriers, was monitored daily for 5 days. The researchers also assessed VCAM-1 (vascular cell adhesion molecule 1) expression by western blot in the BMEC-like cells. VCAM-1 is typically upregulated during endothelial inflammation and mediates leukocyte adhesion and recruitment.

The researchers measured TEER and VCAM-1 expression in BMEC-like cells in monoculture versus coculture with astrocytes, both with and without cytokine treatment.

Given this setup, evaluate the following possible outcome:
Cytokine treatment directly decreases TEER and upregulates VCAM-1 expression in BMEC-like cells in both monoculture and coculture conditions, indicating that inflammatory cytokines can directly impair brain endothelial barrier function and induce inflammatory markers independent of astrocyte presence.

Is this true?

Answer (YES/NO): NO